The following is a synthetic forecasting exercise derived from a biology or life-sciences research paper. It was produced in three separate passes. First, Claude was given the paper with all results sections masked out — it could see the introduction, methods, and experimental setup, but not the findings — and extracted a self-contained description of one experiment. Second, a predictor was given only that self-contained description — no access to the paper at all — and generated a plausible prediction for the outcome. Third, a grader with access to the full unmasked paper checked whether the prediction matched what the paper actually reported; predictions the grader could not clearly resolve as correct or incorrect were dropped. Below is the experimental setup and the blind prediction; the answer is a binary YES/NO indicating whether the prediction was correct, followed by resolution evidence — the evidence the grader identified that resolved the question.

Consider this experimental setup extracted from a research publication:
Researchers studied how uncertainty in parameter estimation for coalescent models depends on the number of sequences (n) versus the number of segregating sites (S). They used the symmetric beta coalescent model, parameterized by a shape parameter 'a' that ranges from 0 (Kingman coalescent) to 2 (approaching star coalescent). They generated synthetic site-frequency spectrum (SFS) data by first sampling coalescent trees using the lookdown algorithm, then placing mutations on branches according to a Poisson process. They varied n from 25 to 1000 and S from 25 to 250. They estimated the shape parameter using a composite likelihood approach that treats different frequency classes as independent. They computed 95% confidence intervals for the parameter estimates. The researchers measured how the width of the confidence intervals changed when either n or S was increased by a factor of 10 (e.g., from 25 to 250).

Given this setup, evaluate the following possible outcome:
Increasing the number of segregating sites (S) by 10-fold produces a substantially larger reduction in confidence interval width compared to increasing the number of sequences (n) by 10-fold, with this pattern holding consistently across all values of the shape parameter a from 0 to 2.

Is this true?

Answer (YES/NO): NO